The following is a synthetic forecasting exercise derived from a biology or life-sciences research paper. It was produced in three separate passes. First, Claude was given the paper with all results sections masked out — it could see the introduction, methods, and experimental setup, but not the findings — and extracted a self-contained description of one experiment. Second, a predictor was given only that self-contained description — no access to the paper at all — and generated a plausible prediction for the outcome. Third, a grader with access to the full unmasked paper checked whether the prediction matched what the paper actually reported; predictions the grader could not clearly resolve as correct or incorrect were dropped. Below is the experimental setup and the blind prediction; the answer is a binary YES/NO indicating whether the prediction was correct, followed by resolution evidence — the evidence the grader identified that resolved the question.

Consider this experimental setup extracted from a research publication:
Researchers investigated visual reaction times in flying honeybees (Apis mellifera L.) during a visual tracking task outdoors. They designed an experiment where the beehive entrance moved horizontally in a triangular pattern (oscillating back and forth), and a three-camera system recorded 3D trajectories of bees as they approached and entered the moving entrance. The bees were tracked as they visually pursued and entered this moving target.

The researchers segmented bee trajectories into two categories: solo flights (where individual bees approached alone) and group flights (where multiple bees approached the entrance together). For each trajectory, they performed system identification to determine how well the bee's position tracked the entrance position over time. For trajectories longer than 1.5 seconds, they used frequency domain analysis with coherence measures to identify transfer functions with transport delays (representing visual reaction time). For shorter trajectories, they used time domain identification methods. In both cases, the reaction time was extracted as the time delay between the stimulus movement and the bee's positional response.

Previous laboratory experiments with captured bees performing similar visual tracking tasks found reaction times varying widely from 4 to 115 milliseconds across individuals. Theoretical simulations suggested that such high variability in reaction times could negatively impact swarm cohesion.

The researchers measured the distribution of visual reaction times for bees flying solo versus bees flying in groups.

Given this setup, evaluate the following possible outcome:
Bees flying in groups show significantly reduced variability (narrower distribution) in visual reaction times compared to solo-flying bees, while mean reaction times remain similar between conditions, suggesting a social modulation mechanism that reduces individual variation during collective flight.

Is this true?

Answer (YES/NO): NO